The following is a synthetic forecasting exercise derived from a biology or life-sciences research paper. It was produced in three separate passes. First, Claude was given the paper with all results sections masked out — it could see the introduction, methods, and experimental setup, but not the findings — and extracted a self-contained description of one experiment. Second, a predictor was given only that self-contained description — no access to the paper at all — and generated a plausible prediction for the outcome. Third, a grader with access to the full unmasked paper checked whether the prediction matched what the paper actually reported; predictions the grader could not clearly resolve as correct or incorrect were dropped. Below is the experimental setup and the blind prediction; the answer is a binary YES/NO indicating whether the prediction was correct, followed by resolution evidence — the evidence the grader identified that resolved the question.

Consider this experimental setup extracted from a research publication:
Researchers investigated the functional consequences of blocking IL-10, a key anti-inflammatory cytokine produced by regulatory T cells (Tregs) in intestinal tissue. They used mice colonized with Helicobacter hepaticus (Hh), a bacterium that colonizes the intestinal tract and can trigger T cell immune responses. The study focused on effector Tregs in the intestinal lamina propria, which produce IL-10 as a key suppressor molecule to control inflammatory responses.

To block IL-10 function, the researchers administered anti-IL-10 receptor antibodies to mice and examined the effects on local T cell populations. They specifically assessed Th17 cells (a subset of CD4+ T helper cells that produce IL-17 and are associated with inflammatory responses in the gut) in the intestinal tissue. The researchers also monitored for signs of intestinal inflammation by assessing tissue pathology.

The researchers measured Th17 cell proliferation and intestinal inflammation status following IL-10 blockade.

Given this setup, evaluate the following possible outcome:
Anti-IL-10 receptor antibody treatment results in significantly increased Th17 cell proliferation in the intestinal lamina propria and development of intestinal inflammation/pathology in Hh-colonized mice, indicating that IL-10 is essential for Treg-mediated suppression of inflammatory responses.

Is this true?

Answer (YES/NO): NO